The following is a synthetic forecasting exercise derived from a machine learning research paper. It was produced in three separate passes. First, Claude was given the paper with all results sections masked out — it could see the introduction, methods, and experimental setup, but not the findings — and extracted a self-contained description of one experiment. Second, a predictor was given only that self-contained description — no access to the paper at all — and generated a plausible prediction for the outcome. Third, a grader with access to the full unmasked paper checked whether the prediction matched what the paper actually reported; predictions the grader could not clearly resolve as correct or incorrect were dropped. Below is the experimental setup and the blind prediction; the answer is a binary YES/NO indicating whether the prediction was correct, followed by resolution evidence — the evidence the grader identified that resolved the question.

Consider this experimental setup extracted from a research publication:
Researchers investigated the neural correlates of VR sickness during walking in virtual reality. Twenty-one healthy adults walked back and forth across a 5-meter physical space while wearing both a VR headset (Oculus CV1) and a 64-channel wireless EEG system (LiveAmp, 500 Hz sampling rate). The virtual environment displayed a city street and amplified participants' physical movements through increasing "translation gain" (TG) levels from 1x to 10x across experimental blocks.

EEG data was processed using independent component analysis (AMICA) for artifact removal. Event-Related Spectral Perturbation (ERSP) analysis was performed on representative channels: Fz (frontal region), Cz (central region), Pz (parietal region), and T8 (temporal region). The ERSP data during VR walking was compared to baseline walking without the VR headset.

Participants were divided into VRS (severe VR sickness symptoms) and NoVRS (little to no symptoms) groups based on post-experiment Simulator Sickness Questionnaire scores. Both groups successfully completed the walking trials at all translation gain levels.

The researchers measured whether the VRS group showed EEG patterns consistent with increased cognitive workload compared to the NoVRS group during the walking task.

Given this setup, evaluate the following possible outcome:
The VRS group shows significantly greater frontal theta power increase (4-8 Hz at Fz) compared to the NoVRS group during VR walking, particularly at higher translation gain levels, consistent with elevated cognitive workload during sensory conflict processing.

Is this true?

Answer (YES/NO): NO